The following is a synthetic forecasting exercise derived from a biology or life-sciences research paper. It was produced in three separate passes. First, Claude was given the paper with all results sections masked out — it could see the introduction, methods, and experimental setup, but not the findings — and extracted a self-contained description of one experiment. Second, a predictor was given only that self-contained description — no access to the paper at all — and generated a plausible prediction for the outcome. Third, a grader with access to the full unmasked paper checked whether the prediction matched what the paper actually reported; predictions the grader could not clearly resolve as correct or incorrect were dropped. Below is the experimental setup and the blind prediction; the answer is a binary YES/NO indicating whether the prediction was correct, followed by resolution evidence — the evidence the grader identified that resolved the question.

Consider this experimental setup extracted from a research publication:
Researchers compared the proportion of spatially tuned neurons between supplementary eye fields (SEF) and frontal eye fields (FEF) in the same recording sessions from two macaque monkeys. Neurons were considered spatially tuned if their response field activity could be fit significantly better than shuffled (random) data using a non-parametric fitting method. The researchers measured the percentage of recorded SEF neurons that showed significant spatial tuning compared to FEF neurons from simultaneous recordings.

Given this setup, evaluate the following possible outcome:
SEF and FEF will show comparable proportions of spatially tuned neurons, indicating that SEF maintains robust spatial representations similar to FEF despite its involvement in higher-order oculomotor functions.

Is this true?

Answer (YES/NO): NO